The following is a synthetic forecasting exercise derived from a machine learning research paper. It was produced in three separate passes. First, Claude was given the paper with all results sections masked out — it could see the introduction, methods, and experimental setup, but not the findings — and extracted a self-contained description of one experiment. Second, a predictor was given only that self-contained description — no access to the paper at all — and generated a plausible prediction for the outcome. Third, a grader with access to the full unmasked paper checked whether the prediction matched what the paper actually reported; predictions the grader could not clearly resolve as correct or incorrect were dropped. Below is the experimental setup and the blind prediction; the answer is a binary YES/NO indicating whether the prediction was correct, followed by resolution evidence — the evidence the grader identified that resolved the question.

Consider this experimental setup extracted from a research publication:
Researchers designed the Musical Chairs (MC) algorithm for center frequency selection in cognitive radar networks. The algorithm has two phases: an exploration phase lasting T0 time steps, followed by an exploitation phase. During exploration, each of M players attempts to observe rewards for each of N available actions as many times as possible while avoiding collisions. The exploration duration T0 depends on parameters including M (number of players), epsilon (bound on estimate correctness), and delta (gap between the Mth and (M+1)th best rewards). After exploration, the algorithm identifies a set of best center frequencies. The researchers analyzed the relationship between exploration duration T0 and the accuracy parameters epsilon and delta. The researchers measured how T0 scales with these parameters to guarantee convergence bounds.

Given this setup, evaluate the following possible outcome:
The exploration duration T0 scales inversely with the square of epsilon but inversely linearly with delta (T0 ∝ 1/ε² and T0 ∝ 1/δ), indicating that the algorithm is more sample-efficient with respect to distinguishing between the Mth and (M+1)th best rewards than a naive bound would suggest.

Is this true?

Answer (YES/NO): NO